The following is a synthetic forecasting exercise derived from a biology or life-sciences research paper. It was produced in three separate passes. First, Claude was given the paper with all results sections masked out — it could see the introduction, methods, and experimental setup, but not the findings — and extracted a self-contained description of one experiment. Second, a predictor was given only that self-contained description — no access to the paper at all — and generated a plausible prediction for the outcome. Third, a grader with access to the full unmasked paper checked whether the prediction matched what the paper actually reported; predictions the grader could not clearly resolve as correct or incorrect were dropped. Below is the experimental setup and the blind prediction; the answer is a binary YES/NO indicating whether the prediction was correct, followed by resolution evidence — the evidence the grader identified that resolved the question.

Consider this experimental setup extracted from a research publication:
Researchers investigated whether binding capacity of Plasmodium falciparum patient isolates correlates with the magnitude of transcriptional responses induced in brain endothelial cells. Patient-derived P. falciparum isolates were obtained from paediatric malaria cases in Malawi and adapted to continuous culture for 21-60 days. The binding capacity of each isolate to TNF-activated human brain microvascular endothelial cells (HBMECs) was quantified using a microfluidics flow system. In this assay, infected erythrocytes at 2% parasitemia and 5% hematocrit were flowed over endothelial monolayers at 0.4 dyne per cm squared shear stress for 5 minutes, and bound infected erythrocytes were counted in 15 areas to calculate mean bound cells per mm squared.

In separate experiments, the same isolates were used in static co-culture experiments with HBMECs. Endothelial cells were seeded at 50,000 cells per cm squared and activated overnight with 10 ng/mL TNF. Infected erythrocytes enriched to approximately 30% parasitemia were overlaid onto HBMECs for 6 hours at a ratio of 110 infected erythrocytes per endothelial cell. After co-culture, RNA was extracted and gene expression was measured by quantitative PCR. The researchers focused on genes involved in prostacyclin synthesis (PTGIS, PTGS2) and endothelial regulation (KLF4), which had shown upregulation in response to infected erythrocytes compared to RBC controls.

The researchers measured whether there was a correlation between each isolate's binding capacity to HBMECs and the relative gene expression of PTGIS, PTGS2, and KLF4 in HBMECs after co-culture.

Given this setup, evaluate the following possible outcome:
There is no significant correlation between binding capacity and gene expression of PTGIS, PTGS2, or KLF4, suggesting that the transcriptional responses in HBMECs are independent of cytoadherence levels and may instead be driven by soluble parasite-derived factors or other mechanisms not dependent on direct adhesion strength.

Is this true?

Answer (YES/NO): YES